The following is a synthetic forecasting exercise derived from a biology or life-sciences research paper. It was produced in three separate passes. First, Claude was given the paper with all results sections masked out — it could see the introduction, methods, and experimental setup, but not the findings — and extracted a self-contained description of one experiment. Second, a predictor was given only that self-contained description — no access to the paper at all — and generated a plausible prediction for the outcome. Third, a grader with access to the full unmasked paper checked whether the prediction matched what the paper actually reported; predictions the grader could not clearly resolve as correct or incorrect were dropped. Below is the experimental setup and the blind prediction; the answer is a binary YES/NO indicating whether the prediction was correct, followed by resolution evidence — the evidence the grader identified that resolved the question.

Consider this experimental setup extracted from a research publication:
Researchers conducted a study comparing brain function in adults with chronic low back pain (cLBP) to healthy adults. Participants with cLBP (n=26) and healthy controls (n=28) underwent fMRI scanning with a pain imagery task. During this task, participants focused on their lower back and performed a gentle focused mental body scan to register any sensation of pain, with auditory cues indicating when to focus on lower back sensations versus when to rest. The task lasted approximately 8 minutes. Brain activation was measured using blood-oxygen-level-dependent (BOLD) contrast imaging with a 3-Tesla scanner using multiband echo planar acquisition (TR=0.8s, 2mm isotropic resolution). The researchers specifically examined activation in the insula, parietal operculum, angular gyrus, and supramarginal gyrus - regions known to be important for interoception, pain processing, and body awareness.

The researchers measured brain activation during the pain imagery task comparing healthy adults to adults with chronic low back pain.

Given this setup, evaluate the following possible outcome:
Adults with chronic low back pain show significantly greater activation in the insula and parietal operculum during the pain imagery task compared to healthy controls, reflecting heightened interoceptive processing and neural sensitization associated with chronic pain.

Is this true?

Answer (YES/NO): NO